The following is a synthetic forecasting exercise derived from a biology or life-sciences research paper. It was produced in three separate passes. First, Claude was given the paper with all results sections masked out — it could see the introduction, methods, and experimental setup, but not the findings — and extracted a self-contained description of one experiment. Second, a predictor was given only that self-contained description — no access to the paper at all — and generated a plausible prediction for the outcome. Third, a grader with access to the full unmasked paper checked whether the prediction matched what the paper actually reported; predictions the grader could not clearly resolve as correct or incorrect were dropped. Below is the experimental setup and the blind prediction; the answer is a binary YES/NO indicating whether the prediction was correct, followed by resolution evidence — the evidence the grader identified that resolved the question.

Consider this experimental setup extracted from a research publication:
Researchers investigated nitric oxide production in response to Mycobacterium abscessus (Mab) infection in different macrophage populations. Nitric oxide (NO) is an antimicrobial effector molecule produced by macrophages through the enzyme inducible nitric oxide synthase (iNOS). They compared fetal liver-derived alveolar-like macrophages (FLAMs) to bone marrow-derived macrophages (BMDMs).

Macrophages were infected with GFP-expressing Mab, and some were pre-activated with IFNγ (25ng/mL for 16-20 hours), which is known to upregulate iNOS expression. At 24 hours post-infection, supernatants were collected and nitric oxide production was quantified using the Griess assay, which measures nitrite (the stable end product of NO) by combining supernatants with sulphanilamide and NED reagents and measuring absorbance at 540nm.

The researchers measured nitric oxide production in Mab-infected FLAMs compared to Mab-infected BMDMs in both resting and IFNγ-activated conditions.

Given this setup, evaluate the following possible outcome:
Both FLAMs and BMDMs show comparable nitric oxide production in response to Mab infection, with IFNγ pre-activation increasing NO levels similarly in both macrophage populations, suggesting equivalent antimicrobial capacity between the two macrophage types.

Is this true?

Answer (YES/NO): NO